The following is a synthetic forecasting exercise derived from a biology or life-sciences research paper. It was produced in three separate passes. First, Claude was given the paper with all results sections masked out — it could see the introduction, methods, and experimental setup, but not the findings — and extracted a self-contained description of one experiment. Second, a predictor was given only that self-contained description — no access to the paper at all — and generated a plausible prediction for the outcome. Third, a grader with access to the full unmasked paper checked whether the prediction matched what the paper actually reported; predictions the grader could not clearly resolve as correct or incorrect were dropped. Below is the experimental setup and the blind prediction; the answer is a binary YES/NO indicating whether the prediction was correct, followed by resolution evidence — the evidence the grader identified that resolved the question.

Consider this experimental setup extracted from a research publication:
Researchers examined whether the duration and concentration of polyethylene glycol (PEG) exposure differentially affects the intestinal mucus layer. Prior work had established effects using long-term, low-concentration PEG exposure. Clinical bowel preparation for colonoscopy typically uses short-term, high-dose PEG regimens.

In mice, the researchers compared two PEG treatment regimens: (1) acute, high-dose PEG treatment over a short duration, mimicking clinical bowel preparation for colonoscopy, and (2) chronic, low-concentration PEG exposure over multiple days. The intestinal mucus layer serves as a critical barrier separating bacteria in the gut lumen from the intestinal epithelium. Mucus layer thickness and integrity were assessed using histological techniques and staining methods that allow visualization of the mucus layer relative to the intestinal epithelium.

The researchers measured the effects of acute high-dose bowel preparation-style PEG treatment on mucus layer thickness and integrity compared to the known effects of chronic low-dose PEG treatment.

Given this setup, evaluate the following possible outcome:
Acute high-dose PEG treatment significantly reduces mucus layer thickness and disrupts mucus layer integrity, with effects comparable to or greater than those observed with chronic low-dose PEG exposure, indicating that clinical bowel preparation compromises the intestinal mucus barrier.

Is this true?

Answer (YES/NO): YES